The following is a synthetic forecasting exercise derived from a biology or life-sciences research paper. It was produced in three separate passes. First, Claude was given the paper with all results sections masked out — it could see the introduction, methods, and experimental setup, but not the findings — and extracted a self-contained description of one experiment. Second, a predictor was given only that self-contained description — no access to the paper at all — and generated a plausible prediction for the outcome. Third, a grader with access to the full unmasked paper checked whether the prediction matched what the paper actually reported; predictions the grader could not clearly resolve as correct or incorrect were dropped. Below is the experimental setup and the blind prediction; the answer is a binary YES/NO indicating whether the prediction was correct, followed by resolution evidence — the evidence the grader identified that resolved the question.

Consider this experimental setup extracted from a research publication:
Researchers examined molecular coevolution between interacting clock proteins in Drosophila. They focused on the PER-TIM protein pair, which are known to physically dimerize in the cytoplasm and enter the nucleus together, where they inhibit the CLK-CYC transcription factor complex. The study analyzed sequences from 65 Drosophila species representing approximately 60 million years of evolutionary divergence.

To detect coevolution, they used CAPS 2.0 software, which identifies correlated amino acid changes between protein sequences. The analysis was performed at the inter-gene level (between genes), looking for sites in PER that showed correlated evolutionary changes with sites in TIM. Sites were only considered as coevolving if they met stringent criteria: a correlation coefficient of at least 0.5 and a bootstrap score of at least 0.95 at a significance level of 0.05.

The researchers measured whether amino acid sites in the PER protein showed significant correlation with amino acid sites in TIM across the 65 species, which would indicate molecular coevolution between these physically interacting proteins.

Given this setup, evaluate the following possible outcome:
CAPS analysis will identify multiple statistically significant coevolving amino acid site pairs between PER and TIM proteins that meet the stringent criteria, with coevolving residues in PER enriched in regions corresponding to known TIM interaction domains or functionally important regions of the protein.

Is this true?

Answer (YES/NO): NO